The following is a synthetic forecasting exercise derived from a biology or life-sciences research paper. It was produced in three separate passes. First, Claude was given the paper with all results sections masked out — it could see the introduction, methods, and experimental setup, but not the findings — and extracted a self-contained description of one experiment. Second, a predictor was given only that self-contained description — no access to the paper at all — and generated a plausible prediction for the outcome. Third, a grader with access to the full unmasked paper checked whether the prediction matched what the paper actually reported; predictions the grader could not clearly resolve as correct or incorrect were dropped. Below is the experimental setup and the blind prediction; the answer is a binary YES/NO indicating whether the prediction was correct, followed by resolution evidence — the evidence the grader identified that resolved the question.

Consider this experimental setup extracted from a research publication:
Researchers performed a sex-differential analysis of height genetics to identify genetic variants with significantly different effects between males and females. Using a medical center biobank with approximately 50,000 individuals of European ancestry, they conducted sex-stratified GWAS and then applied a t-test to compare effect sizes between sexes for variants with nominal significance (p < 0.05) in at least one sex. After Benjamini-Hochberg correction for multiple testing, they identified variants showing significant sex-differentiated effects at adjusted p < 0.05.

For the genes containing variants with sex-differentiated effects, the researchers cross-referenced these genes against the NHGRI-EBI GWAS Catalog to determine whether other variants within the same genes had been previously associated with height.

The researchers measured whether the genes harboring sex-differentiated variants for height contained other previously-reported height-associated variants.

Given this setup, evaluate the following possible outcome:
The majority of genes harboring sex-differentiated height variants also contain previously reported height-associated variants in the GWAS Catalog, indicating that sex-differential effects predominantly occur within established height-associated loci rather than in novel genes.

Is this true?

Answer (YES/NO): YES